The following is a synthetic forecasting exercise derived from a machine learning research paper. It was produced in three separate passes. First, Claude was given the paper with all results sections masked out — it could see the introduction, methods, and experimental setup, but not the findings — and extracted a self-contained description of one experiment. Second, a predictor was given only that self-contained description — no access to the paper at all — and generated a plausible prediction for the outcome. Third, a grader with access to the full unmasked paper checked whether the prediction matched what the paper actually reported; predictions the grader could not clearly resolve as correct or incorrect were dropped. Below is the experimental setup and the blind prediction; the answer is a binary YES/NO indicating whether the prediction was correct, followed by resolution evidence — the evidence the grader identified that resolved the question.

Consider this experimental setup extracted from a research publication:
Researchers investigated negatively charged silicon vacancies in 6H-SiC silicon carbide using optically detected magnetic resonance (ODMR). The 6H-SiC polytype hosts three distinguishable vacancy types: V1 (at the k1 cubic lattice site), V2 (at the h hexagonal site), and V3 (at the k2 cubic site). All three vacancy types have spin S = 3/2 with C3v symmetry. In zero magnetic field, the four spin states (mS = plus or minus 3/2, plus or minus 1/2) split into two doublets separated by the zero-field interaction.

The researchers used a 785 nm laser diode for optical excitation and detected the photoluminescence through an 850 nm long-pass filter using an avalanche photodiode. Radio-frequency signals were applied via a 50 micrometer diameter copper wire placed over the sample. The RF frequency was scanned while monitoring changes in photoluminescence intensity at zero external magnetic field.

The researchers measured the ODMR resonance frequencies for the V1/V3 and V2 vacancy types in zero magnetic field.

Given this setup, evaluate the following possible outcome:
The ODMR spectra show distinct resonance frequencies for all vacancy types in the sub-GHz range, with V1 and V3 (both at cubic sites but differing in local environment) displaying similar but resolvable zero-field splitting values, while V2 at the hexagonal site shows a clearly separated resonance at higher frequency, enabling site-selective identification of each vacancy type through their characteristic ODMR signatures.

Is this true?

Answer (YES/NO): NO